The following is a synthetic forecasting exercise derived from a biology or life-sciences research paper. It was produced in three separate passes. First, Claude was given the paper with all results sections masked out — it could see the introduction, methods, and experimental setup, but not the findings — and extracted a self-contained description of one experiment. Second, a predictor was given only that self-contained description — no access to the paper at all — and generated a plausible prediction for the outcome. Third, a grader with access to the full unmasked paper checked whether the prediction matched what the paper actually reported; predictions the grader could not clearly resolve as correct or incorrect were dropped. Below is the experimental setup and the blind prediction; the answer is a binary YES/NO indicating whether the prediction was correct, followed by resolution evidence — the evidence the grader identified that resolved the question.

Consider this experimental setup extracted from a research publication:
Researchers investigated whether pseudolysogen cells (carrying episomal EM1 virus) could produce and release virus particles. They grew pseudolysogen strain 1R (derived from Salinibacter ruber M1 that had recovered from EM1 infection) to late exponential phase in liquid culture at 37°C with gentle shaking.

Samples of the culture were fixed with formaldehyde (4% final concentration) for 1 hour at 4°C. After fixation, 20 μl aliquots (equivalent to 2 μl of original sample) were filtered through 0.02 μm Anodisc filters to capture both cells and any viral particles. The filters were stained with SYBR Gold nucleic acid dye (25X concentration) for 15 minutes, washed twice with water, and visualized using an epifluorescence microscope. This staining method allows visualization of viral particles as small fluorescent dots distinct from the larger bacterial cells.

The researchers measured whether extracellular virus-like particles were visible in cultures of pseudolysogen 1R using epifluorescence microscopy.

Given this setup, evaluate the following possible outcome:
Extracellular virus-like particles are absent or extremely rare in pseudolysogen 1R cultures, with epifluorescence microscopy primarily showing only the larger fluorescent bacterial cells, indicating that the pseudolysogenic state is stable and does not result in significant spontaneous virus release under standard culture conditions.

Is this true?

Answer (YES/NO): YES